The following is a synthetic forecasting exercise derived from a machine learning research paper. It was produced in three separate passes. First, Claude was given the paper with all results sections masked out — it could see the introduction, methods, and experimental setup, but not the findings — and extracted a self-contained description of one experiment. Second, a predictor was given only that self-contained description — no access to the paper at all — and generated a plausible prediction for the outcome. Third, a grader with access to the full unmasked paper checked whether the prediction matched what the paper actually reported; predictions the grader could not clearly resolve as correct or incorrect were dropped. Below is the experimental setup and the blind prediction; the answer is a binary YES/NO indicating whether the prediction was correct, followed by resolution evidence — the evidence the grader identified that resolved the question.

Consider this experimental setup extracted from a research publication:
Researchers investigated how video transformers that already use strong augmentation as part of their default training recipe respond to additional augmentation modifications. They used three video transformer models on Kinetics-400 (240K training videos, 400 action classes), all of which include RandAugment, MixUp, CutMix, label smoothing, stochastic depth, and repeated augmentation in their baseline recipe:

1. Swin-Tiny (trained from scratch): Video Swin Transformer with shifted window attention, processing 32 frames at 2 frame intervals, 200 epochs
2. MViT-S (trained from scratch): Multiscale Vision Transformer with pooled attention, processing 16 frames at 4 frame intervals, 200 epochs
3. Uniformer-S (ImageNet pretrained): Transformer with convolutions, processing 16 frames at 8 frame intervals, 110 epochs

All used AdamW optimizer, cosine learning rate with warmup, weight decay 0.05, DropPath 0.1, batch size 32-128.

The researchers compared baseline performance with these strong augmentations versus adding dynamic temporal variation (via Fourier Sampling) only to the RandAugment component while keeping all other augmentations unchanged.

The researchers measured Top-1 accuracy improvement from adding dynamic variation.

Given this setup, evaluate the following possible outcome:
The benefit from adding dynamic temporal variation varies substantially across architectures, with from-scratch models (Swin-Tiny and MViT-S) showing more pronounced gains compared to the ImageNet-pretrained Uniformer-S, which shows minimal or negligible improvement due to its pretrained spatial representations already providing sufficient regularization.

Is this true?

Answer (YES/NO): NO